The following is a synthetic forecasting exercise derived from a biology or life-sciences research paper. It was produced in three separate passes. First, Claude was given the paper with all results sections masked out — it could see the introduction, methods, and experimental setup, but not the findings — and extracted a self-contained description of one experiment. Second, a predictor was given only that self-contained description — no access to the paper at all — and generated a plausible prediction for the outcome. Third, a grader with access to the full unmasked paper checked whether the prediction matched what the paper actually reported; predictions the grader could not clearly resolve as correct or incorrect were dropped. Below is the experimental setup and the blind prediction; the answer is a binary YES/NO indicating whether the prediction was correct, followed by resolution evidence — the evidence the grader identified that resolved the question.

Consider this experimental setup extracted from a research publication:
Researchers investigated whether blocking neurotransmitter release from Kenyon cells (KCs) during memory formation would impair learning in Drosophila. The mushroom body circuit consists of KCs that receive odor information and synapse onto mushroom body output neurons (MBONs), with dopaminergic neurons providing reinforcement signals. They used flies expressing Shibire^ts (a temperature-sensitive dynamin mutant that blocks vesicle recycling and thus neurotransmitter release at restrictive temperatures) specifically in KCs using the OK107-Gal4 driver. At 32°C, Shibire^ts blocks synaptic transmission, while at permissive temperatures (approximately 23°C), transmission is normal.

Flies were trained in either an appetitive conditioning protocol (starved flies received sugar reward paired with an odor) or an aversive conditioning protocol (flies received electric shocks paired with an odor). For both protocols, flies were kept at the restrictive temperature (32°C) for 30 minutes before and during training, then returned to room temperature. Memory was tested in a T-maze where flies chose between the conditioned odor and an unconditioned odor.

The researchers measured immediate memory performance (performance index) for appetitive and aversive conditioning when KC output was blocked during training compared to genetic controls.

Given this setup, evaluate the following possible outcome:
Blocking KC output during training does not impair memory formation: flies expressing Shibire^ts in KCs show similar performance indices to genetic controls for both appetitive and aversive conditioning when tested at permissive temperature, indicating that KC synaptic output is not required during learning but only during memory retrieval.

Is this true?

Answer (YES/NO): NO